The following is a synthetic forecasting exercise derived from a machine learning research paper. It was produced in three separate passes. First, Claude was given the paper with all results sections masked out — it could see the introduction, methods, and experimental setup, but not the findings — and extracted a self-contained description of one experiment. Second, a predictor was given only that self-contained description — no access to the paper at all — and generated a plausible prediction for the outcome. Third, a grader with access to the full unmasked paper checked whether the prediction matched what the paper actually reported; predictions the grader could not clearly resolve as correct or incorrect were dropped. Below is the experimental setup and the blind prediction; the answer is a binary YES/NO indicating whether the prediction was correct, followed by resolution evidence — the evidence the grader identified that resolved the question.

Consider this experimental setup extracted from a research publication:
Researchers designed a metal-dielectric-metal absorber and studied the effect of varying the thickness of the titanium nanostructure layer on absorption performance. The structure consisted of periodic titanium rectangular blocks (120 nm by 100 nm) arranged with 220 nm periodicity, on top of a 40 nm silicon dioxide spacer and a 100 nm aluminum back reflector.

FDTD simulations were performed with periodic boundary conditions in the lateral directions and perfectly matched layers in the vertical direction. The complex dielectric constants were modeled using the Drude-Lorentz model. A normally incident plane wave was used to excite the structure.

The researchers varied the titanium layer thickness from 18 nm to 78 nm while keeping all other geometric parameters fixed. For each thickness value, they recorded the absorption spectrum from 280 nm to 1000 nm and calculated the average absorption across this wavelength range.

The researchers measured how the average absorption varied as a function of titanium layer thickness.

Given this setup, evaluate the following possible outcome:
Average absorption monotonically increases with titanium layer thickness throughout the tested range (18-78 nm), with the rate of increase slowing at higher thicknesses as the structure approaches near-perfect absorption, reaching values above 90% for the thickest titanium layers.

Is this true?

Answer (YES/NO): NO